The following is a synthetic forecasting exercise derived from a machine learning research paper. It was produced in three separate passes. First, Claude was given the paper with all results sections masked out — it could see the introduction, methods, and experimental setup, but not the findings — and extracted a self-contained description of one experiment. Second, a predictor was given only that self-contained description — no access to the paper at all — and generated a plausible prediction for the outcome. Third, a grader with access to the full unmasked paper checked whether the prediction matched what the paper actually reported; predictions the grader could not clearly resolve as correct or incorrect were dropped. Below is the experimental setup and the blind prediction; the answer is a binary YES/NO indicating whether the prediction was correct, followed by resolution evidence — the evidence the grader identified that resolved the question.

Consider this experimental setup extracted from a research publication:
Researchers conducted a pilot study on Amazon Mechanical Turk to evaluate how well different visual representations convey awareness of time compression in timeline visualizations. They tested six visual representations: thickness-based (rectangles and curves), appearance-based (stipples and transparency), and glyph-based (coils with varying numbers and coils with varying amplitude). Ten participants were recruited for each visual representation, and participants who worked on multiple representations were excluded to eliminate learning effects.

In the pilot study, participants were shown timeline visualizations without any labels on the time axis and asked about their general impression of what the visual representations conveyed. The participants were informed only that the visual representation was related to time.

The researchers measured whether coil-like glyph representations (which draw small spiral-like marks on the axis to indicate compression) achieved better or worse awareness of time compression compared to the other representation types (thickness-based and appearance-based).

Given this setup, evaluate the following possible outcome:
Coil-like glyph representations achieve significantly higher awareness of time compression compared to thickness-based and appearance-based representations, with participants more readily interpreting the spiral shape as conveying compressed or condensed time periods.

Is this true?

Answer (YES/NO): YES